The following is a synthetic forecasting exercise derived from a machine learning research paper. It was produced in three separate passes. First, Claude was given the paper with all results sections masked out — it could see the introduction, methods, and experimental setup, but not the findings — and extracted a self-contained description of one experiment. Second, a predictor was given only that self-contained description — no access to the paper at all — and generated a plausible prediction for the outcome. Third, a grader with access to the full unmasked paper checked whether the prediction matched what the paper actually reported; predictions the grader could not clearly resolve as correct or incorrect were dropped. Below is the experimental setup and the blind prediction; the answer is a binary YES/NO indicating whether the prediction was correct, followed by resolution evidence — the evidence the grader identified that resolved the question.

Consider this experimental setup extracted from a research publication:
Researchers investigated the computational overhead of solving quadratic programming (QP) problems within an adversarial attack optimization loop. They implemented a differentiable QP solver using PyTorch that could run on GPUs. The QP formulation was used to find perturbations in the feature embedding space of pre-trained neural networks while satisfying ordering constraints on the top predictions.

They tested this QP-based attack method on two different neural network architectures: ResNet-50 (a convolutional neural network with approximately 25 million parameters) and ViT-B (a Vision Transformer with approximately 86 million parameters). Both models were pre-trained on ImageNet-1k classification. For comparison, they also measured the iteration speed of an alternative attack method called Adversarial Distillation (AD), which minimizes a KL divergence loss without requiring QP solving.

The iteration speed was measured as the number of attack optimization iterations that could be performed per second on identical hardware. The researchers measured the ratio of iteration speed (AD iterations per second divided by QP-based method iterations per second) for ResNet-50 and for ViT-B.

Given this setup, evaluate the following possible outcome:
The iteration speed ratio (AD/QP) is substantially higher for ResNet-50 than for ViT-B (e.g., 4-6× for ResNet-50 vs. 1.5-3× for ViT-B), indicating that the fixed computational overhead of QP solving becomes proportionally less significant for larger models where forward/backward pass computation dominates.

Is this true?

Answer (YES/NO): NO